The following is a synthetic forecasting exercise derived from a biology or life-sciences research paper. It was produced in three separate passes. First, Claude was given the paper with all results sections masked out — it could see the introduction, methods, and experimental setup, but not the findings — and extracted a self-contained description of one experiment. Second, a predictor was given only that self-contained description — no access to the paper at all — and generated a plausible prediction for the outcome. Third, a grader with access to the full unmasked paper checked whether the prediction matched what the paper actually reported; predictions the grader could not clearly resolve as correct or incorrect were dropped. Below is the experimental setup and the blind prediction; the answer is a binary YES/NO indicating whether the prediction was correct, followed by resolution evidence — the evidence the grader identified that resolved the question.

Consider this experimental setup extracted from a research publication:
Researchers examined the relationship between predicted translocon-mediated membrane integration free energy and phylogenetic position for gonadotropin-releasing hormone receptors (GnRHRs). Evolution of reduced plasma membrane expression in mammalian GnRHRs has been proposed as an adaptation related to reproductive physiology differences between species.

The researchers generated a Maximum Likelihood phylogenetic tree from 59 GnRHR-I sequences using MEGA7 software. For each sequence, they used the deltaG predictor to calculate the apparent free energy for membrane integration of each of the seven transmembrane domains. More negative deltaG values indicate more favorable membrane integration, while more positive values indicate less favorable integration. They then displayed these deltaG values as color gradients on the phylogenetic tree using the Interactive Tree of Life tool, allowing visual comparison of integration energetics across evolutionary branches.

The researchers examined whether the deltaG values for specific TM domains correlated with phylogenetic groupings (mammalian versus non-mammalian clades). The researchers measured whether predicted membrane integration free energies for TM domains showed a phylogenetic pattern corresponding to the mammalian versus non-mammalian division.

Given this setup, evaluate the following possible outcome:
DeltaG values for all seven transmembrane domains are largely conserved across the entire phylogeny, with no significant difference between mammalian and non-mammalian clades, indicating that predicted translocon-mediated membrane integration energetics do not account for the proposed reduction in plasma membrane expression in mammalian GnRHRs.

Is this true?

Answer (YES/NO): NO